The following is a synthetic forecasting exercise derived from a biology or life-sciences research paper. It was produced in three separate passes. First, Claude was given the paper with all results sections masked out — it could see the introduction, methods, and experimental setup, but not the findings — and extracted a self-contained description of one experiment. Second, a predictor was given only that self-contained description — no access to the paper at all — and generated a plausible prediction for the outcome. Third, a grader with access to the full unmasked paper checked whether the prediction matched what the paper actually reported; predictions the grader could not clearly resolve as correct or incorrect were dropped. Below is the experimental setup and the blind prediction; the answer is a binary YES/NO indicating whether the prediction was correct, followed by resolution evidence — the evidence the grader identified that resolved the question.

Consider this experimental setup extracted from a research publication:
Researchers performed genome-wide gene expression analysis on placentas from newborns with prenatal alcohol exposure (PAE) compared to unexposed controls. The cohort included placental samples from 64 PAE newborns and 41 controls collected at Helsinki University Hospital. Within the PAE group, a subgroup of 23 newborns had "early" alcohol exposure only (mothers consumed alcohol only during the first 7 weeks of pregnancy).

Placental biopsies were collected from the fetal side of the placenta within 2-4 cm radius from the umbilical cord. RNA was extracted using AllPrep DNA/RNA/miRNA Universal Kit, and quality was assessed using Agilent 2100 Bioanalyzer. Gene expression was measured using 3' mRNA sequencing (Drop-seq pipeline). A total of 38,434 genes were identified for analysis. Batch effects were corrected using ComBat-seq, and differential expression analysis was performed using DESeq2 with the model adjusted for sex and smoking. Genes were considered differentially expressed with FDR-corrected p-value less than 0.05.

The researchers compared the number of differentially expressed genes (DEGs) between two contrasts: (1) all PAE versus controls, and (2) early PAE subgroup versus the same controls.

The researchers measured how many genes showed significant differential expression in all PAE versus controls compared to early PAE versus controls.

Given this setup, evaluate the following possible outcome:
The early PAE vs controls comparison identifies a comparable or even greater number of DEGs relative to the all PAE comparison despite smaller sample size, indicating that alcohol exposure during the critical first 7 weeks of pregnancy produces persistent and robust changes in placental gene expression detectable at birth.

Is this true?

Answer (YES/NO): YES